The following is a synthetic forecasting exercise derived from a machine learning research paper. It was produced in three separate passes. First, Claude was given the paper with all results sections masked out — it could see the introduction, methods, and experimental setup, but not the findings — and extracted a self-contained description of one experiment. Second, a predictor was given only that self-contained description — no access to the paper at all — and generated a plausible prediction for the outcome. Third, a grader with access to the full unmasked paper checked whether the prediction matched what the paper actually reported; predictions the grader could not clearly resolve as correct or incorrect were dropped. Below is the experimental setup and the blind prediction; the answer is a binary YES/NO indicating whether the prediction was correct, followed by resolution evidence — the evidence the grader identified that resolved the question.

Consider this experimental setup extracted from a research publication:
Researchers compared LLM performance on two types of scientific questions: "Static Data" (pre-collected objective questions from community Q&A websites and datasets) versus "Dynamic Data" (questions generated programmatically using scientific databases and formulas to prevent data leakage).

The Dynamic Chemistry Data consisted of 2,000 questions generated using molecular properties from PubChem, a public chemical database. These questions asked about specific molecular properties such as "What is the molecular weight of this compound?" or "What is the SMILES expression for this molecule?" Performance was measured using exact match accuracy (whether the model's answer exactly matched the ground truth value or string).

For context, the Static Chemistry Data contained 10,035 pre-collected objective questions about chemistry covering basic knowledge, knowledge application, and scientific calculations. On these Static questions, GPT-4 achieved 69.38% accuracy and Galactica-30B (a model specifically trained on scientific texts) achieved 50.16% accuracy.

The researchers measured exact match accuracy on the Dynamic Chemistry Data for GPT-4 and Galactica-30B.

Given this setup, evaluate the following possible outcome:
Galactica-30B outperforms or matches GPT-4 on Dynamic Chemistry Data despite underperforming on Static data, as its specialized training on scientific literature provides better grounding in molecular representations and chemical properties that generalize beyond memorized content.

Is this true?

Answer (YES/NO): NO